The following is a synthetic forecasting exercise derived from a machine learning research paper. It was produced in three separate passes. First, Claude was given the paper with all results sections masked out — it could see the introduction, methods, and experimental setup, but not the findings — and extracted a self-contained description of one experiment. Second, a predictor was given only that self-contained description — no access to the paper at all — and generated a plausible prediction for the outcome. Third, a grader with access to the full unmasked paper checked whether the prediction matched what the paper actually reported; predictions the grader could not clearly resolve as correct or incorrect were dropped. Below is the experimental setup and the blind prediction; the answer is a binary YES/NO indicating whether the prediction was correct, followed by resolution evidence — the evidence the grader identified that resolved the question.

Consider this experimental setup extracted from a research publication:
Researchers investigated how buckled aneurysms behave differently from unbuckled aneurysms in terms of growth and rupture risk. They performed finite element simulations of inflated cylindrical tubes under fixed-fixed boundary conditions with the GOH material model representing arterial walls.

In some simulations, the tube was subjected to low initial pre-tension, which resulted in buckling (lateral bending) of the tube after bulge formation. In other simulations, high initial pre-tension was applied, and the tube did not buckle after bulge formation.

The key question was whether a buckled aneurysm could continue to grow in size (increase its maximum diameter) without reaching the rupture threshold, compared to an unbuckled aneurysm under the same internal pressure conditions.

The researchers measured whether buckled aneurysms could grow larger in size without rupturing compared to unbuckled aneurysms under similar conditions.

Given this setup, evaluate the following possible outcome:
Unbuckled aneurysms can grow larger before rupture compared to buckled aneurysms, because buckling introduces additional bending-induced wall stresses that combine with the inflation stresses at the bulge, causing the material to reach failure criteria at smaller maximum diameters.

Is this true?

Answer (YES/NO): NO